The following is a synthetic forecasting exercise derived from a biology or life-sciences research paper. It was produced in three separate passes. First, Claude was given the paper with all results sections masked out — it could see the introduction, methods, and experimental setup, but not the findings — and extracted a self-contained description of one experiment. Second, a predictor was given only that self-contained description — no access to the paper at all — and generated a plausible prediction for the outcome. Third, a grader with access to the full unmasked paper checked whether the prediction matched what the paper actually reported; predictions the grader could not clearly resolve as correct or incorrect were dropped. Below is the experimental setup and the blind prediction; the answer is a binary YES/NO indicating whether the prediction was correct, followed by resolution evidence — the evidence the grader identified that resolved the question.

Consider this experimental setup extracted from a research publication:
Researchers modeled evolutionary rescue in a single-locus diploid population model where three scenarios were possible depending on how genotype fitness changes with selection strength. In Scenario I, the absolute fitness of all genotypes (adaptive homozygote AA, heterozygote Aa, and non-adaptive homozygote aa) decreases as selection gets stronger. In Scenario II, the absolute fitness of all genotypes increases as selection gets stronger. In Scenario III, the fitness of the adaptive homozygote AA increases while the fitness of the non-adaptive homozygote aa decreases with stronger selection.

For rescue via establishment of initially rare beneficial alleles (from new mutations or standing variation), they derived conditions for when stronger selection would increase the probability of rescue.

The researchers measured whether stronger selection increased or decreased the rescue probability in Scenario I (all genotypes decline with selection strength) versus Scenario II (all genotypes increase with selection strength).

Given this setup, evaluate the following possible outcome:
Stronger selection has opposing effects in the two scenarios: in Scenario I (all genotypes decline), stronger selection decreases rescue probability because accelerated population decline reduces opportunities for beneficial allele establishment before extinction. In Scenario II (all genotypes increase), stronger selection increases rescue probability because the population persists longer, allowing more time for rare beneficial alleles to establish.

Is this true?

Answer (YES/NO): YES